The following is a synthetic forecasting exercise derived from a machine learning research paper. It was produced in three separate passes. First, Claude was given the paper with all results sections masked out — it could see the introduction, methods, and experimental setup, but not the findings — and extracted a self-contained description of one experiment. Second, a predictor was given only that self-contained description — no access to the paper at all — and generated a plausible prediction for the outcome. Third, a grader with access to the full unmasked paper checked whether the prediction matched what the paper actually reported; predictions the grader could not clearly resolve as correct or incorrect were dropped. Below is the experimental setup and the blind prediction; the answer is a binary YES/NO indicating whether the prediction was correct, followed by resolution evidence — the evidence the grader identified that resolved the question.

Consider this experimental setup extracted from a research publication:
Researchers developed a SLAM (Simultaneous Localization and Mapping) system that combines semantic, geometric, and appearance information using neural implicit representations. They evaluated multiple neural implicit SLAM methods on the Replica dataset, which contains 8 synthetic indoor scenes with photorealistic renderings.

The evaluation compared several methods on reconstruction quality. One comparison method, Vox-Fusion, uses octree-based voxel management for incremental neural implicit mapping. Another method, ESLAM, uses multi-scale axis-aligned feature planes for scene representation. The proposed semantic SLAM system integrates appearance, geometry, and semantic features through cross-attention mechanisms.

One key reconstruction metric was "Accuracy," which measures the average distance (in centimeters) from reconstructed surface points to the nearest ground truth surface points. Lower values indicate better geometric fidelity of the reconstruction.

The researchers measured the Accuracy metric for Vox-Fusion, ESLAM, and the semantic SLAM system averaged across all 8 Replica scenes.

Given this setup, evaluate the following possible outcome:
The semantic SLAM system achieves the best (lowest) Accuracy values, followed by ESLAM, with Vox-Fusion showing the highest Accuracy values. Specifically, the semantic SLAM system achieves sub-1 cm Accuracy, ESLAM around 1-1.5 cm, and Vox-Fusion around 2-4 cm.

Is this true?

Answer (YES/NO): NO